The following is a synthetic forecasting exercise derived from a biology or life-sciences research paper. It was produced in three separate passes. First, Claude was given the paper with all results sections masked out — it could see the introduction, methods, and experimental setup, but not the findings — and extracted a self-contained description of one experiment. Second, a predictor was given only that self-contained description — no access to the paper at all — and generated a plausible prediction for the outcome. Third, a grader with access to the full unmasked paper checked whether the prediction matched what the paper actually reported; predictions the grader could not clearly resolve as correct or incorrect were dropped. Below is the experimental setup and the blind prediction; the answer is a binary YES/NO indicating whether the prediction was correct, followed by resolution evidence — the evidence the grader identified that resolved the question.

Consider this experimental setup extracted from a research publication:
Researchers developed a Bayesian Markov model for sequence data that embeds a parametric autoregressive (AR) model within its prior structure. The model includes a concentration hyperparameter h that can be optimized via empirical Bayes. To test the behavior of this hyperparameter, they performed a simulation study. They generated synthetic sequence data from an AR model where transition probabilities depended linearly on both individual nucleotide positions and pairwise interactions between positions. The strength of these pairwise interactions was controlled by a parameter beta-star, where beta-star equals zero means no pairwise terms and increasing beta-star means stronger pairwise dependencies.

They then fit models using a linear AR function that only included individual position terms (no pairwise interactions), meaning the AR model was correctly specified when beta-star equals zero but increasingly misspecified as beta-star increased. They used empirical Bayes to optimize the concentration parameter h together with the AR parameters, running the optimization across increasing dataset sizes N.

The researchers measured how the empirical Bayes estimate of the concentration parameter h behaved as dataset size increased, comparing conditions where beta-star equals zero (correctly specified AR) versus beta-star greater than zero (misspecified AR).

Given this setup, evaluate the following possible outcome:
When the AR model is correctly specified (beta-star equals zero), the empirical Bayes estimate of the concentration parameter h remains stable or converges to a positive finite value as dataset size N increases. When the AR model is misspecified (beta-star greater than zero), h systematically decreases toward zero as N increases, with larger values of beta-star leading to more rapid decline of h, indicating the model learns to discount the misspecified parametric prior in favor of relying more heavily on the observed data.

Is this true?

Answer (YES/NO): NO